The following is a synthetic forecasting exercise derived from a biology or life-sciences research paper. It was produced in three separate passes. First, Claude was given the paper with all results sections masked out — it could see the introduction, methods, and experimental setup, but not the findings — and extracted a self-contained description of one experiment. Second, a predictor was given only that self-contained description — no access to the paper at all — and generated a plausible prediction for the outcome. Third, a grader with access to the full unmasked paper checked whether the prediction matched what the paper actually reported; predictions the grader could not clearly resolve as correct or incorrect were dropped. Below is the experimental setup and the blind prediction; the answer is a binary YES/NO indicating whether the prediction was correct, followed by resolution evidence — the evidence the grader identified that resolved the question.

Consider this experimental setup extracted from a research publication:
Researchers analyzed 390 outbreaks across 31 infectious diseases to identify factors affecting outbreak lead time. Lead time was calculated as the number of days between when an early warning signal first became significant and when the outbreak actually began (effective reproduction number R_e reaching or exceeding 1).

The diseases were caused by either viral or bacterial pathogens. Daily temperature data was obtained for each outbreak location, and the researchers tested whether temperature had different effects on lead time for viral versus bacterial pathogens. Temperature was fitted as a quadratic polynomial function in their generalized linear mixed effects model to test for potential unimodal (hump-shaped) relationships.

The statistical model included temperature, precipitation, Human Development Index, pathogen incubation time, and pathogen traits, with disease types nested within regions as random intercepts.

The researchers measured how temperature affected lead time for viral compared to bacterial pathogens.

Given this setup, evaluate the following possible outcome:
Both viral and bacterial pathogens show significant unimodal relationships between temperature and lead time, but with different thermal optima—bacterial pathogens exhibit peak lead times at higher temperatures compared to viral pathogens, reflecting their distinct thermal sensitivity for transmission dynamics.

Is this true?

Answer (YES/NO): NO